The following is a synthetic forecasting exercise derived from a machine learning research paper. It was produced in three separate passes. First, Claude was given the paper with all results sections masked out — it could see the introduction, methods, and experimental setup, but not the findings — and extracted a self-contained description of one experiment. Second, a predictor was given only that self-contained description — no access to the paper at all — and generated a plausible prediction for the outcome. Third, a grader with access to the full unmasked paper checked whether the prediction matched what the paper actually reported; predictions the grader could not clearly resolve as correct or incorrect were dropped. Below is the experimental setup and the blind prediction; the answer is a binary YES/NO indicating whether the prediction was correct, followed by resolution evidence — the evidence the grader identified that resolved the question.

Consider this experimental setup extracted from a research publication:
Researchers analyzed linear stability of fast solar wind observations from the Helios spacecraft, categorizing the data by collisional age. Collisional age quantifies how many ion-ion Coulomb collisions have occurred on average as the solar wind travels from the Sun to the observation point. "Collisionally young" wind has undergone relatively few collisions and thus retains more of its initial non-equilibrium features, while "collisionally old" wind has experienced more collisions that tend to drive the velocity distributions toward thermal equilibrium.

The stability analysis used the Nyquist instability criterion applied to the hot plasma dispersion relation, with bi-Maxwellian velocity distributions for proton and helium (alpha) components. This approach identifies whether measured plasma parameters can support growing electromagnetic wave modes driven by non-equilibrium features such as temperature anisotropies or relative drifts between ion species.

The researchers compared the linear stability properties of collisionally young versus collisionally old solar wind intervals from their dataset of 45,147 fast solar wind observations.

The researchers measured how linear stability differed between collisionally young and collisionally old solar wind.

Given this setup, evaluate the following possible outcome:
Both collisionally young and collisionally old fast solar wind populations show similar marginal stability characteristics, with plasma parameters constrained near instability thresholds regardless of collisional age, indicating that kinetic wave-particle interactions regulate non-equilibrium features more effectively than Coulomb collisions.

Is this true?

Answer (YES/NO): NO